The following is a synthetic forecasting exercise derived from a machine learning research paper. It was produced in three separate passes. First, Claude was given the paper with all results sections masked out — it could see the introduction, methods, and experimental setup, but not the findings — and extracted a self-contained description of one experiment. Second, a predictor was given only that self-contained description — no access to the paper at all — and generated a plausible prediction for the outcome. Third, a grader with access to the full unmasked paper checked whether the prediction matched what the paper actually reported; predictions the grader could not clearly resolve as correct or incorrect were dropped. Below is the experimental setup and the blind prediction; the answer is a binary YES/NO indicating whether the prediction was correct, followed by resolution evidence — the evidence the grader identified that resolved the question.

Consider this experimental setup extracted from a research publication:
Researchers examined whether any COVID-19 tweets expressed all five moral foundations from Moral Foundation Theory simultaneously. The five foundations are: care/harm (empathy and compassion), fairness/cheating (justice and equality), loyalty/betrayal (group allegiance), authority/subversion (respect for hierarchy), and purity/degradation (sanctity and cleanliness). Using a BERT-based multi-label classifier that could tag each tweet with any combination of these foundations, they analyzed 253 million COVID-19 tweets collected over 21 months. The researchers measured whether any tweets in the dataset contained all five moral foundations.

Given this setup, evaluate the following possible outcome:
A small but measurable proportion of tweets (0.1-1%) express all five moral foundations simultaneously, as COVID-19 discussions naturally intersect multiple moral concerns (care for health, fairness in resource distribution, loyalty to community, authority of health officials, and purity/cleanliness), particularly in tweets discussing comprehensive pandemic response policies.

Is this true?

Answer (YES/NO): NO